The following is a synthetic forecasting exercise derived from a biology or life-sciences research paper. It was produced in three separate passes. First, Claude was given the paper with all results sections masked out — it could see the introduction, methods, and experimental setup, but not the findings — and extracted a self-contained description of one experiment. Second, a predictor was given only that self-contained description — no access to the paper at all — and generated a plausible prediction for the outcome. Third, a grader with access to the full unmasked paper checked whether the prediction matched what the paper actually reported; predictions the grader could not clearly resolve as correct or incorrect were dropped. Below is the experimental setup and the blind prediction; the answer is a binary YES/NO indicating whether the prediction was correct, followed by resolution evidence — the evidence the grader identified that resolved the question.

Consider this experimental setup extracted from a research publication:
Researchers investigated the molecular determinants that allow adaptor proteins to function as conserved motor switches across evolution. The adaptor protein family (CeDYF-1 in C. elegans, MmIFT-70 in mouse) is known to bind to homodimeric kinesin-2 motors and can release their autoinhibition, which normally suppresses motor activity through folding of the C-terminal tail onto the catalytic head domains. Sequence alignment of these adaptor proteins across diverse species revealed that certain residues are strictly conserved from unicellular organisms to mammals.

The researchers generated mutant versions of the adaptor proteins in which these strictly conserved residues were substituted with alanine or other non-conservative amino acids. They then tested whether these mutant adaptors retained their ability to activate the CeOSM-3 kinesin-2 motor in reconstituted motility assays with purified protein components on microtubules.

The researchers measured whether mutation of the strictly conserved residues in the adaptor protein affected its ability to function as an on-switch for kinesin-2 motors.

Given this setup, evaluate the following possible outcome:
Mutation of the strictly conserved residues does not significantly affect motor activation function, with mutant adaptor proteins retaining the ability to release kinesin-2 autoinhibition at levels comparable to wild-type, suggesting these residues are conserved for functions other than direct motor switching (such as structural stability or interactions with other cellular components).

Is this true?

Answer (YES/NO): NO